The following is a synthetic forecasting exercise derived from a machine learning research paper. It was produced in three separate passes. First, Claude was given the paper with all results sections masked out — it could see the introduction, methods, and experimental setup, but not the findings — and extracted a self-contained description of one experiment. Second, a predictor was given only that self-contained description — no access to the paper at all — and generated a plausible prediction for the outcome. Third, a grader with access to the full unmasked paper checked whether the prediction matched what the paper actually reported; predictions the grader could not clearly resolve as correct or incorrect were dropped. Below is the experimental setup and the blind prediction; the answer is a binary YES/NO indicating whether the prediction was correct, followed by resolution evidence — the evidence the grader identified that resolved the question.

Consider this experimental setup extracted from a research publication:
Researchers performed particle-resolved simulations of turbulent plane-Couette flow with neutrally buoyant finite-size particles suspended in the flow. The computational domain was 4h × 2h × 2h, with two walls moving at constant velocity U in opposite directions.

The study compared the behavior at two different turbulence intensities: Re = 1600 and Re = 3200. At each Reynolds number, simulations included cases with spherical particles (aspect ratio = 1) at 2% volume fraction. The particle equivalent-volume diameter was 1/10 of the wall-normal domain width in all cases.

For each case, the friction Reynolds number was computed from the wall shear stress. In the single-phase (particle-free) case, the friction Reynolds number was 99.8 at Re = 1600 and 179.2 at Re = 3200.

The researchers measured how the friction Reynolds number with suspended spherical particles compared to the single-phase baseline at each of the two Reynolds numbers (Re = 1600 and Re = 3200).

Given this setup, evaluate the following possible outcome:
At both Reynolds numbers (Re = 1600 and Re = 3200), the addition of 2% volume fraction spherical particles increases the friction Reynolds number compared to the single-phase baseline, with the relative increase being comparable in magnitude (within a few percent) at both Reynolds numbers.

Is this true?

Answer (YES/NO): YES